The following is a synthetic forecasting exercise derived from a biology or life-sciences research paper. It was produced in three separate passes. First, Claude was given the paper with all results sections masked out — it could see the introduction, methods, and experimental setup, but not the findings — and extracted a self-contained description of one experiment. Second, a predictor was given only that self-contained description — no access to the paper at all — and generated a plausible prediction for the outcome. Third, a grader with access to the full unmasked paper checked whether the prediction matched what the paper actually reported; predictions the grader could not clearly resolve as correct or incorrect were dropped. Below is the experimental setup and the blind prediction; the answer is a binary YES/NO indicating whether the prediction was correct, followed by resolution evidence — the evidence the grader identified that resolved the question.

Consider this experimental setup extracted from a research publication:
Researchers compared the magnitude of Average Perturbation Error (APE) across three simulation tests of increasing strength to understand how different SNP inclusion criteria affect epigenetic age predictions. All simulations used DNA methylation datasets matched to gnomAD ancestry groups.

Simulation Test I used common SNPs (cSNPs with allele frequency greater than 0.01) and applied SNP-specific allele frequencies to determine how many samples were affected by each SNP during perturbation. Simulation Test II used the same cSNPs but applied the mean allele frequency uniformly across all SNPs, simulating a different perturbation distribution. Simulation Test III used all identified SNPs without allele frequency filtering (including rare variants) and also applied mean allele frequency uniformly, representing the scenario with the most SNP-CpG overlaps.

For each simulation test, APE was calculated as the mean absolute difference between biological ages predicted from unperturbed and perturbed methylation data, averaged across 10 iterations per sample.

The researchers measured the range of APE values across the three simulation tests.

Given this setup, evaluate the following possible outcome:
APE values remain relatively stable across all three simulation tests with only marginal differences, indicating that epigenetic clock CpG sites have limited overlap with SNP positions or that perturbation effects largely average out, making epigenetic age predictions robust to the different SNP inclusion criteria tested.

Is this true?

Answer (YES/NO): NO